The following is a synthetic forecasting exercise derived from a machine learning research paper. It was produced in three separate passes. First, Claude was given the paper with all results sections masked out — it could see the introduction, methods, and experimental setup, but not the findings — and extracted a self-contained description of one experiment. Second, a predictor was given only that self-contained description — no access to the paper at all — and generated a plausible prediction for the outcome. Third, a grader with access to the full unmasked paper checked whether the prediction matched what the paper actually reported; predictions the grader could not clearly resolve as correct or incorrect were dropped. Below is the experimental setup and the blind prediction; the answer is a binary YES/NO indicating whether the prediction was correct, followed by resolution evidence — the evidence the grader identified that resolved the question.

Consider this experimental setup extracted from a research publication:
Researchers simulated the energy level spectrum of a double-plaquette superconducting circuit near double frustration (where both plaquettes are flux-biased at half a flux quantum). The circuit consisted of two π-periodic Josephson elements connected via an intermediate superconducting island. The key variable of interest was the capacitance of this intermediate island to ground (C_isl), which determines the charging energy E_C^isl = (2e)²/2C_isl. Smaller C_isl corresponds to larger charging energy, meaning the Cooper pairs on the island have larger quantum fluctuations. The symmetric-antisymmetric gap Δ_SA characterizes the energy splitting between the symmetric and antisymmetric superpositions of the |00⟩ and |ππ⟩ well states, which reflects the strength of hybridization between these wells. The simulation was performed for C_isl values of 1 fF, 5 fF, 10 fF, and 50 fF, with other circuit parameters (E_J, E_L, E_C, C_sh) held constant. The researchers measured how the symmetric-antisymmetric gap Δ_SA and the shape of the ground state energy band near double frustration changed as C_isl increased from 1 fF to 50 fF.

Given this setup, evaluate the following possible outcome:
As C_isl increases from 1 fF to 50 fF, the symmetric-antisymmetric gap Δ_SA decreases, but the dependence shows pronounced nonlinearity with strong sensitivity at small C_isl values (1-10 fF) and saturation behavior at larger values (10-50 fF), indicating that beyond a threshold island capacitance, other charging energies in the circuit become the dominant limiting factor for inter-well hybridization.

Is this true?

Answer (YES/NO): NO